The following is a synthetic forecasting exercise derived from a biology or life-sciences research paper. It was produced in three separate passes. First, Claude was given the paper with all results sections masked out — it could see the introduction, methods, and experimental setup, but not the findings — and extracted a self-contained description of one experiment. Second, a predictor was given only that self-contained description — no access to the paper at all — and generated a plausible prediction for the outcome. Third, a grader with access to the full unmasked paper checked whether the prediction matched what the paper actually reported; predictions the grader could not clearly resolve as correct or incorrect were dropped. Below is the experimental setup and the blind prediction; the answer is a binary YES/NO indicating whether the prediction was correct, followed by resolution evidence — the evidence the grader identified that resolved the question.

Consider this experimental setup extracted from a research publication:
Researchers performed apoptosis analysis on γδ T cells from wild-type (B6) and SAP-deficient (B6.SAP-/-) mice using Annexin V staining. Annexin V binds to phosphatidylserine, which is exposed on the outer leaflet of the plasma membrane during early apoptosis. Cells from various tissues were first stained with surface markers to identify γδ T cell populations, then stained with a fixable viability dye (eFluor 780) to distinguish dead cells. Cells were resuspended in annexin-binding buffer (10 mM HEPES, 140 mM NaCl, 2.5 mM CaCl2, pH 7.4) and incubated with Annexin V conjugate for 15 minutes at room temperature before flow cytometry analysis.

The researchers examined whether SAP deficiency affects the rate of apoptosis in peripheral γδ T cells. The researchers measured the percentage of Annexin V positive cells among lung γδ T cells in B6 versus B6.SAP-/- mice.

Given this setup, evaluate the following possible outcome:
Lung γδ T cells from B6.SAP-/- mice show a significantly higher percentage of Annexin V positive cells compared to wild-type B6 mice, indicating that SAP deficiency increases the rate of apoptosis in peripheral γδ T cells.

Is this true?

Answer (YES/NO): NO